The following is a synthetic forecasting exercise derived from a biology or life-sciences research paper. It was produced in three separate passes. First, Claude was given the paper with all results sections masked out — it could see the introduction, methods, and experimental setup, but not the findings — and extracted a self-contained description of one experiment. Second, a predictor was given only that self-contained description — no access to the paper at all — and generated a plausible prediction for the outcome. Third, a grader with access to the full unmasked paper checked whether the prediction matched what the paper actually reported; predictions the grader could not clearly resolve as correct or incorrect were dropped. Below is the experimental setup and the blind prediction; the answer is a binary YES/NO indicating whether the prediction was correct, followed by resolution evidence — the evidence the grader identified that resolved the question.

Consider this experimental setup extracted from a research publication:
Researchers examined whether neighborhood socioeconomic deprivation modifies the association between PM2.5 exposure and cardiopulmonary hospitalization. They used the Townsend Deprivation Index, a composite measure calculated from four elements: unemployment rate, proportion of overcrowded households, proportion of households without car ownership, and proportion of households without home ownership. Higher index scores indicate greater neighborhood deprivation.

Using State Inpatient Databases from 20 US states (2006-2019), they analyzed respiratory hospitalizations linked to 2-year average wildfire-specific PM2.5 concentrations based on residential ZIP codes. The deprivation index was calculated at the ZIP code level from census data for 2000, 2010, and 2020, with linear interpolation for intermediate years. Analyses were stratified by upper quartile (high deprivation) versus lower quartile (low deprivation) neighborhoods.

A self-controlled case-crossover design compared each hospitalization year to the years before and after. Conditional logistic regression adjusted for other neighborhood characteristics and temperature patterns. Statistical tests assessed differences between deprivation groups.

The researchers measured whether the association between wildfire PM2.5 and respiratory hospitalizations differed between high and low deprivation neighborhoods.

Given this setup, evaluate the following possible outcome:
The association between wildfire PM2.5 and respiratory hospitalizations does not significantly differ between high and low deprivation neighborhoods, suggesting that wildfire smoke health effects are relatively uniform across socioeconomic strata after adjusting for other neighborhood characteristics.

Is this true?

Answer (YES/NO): NO